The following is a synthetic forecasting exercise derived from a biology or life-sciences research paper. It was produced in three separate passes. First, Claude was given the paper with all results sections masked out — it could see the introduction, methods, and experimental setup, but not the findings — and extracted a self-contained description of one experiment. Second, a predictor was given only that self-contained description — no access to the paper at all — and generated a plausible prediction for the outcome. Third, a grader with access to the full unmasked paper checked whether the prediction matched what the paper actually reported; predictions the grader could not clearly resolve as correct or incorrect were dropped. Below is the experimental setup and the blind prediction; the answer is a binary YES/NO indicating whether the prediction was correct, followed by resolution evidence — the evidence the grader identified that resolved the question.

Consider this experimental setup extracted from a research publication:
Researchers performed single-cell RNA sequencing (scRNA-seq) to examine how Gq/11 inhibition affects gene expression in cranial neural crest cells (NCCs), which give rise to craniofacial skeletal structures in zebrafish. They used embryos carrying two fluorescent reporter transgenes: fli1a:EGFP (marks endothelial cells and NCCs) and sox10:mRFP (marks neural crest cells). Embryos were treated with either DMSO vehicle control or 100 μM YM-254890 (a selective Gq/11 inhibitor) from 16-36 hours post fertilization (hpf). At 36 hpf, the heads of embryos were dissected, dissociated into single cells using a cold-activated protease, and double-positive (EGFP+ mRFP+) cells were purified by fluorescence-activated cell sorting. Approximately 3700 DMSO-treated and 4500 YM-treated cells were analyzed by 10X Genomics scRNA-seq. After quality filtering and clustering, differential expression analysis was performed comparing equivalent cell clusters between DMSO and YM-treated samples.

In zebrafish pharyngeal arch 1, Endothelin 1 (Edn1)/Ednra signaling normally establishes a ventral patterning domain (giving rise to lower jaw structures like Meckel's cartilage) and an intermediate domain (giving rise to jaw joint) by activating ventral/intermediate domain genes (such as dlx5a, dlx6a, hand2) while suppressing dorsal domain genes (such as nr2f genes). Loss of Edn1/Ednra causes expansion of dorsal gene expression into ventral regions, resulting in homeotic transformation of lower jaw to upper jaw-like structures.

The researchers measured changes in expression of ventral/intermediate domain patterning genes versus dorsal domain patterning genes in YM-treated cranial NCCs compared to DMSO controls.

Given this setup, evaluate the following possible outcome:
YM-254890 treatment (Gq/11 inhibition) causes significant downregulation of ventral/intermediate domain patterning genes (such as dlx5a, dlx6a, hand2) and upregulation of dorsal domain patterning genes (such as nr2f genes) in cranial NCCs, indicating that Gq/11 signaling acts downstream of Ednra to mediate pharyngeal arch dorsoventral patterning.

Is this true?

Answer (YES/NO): NO